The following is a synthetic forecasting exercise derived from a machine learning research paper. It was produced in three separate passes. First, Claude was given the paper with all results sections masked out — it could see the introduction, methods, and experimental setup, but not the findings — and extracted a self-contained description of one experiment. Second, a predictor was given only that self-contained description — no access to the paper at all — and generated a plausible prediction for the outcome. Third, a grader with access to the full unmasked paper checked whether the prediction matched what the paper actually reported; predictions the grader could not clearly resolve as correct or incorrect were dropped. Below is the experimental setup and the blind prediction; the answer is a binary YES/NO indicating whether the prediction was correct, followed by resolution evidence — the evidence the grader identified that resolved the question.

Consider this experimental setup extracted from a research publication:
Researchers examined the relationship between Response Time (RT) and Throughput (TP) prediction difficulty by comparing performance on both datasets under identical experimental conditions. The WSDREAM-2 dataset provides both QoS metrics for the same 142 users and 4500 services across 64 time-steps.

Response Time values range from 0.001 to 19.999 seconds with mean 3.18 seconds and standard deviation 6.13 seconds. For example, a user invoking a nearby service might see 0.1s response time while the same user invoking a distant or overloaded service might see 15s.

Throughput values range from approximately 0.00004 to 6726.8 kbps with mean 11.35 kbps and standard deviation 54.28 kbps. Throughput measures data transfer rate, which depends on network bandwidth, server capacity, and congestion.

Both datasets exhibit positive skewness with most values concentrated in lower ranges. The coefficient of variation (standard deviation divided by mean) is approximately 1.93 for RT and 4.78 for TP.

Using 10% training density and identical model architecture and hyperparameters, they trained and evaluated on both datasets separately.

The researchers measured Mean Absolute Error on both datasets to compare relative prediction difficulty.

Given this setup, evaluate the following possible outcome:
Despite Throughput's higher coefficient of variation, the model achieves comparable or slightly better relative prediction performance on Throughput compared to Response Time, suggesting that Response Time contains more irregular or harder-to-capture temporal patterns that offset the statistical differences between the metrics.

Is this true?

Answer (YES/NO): NO